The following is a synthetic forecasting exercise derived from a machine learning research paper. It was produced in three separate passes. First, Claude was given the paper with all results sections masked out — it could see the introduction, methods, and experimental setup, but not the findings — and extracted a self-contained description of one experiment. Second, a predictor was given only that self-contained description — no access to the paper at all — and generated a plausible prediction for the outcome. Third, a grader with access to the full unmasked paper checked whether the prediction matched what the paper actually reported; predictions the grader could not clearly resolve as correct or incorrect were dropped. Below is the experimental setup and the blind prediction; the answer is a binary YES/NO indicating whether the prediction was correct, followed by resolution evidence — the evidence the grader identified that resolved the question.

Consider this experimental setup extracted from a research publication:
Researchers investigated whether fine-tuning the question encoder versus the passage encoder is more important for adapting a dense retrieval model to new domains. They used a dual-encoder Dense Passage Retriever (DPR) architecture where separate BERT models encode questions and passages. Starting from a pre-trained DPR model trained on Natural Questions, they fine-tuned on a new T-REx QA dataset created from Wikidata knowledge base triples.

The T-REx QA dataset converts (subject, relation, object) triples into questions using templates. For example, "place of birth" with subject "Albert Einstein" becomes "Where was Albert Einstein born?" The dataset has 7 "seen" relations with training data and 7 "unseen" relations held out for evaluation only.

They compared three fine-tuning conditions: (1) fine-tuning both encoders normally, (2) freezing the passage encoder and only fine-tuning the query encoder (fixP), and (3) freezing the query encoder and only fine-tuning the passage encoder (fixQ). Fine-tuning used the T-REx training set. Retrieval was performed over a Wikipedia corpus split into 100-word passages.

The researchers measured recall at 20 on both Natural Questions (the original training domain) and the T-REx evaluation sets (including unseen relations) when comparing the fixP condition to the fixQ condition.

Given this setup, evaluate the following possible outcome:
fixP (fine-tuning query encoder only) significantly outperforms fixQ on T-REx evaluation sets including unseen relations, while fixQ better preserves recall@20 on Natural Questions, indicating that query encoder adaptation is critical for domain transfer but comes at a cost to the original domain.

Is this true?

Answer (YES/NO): NO